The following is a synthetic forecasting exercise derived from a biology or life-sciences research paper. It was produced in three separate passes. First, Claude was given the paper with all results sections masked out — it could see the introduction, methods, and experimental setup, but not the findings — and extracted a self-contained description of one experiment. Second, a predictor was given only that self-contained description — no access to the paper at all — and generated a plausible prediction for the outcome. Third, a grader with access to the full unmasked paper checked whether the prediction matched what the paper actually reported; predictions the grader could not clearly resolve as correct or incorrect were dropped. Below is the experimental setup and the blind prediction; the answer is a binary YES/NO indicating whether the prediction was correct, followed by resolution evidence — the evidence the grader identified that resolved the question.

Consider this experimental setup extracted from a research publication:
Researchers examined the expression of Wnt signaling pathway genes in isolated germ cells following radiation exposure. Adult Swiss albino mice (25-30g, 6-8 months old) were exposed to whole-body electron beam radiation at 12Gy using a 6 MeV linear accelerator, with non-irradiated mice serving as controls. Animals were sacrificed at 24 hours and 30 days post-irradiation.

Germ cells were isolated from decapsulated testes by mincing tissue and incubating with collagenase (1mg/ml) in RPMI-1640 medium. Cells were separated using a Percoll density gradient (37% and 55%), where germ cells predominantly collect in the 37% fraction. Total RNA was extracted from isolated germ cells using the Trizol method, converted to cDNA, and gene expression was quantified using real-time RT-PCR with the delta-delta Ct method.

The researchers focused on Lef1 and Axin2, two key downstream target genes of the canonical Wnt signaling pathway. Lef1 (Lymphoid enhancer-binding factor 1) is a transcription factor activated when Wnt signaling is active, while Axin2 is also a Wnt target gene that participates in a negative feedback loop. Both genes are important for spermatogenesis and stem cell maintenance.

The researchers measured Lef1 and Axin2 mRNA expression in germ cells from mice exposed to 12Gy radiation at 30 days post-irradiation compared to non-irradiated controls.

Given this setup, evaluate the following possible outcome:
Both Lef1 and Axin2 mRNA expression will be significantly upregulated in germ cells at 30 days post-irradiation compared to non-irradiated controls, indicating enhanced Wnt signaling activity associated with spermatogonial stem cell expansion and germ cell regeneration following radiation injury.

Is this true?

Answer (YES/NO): NO